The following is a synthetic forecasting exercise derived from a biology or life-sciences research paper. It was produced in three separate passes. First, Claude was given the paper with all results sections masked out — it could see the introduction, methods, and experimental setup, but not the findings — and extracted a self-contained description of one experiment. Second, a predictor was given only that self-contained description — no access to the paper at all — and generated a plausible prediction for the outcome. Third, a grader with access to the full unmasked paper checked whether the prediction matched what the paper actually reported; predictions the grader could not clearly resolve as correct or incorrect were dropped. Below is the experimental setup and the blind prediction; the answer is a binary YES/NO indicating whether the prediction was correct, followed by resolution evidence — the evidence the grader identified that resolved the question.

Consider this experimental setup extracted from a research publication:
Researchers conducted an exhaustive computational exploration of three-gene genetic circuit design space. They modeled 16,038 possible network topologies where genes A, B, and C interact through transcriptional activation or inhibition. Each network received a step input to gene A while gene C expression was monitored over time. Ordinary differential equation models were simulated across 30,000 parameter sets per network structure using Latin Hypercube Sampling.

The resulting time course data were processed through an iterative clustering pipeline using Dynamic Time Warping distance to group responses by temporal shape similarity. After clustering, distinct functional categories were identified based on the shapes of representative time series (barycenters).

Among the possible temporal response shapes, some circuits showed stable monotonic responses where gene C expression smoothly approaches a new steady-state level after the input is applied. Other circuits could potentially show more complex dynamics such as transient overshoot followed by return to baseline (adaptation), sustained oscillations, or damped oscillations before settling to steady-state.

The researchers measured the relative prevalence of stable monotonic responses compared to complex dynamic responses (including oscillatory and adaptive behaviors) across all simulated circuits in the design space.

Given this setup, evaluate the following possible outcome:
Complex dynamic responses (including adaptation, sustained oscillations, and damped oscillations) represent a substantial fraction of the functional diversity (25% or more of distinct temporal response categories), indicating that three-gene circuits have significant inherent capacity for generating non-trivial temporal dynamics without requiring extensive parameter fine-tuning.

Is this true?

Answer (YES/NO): NO